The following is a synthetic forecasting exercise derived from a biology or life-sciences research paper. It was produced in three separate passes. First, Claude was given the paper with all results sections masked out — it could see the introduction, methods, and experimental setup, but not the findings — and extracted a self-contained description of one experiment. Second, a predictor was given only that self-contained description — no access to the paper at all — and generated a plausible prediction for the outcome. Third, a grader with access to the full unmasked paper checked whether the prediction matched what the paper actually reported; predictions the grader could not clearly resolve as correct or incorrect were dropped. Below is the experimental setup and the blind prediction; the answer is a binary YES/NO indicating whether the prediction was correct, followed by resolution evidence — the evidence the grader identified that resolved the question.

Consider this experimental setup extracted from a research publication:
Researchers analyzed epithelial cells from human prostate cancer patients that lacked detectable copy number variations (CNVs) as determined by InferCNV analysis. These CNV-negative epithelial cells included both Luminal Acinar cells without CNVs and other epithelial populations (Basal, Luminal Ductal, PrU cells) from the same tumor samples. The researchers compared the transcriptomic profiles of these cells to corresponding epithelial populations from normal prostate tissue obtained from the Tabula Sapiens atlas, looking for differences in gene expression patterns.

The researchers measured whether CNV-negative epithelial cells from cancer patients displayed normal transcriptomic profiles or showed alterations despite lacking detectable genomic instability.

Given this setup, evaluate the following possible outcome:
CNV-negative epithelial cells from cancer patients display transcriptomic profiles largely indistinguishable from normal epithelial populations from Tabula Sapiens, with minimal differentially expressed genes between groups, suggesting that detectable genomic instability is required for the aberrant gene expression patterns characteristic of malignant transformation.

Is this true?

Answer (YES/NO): NO